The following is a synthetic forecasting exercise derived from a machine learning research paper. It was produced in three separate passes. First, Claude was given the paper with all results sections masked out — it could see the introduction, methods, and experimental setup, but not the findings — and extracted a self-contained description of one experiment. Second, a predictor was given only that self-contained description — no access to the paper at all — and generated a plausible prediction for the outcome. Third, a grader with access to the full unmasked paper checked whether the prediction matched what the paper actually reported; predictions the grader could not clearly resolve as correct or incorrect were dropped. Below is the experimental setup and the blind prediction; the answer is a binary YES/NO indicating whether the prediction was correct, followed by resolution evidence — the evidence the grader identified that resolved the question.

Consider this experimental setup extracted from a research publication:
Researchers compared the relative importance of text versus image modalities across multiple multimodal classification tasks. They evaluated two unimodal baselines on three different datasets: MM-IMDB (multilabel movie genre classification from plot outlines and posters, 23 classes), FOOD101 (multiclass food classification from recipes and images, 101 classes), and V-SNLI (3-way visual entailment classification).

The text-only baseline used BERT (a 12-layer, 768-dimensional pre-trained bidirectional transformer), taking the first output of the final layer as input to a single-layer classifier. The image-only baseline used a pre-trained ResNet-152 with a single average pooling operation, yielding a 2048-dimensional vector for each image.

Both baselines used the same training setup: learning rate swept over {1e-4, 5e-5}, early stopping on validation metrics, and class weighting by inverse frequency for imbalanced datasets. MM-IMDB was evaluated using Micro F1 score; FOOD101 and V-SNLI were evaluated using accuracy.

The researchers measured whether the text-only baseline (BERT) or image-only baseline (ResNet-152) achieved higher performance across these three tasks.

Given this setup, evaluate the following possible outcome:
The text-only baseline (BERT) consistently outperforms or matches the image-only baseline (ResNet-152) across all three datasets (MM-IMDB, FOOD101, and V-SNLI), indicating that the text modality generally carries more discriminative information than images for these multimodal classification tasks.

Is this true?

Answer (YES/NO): YES